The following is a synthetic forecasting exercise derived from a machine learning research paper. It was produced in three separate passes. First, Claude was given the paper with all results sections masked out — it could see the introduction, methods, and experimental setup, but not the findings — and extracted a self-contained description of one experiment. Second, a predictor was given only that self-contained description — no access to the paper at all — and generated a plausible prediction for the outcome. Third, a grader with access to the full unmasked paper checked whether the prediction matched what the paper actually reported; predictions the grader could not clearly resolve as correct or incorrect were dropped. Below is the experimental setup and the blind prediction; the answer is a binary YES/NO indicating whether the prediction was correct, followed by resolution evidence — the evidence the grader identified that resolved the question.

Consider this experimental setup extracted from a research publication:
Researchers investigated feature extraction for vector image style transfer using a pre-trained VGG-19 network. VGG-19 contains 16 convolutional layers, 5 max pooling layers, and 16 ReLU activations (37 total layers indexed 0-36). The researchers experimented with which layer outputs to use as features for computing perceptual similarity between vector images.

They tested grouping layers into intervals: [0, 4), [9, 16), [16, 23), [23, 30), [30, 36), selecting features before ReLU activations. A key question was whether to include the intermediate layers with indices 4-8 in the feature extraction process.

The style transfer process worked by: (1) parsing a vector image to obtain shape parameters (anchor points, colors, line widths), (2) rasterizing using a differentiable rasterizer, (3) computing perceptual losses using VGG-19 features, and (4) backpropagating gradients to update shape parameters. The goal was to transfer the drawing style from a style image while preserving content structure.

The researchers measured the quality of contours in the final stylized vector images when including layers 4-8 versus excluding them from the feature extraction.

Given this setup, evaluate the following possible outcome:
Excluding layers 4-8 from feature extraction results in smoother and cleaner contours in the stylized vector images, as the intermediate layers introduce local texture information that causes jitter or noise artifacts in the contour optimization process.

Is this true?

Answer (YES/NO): YES